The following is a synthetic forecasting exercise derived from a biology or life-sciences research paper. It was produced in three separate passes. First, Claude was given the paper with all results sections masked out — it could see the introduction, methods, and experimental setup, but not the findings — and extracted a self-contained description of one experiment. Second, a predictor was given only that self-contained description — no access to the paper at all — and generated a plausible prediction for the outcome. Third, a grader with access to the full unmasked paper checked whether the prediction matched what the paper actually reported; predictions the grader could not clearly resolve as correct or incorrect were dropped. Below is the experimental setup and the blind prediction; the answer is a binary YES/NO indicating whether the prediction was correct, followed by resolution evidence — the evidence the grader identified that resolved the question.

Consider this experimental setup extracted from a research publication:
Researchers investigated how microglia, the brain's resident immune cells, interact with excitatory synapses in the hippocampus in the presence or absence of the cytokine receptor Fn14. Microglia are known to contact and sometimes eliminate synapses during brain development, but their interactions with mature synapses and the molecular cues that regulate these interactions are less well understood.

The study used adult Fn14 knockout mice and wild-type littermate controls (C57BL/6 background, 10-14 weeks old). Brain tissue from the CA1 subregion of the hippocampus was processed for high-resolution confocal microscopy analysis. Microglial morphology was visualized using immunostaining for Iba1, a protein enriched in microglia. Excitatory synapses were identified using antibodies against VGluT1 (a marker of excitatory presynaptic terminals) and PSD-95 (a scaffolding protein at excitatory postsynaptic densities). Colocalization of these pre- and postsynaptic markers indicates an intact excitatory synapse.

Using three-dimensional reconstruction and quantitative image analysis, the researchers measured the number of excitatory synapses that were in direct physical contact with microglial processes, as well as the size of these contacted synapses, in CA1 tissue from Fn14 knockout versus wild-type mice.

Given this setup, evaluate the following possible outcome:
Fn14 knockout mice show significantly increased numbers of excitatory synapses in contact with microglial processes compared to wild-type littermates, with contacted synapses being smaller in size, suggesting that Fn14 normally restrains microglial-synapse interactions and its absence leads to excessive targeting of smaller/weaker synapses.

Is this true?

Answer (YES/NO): NO